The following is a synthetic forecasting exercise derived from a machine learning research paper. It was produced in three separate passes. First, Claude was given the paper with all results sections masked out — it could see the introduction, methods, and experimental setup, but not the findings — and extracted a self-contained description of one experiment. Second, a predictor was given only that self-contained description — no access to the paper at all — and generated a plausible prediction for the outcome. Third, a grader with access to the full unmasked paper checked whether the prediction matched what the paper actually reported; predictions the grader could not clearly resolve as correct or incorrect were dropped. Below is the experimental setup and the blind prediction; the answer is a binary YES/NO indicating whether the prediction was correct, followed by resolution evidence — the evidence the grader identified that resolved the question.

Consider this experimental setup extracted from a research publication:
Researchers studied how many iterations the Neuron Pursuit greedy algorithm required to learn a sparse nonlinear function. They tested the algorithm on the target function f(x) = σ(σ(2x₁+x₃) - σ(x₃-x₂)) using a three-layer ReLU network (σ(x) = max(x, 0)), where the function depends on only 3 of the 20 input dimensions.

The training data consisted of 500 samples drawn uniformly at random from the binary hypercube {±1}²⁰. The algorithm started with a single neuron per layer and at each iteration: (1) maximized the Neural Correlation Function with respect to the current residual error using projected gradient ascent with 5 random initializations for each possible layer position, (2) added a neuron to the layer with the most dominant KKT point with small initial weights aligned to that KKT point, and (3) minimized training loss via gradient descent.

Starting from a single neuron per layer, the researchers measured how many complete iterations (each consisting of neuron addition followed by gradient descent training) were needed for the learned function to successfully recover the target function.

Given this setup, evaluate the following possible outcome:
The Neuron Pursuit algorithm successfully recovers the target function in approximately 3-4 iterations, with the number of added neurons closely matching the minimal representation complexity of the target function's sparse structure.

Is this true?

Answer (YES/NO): NO